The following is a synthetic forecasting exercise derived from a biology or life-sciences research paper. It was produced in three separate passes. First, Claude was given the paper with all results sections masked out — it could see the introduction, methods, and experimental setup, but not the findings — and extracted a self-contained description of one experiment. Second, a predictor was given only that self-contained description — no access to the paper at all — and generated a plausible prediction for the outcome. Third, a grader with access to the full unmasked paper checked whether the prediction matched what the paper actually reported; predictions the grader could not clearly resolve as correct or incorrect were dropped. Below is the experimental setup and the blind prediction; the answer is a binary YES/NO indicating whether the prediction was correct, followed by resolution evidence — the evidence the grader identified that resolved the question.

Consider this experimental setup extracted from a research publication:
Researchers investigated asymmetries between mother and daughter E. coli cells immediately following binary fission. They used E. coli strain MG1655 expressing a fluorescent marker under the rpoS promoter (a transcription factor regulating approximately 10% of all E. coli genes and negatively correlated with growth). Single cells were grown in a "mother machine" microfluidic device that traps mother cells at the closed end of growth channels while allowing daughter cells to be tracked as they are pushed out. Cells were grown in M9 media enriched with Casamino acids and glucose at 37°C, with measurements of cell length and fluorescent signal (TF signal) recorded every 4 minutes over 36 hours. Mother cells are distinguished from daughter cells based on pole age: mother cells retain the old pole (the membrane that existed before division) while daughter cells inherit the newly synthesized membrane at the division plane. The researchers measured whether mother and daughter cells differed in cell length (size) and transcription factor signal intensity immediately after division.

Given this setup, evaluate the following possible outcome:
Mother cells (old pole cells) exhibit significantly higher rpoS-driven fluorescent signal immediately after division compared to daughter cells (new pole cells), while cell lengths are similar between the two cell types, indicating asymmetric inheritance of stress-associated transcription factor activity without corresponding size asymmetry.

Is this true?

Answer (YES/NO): NO